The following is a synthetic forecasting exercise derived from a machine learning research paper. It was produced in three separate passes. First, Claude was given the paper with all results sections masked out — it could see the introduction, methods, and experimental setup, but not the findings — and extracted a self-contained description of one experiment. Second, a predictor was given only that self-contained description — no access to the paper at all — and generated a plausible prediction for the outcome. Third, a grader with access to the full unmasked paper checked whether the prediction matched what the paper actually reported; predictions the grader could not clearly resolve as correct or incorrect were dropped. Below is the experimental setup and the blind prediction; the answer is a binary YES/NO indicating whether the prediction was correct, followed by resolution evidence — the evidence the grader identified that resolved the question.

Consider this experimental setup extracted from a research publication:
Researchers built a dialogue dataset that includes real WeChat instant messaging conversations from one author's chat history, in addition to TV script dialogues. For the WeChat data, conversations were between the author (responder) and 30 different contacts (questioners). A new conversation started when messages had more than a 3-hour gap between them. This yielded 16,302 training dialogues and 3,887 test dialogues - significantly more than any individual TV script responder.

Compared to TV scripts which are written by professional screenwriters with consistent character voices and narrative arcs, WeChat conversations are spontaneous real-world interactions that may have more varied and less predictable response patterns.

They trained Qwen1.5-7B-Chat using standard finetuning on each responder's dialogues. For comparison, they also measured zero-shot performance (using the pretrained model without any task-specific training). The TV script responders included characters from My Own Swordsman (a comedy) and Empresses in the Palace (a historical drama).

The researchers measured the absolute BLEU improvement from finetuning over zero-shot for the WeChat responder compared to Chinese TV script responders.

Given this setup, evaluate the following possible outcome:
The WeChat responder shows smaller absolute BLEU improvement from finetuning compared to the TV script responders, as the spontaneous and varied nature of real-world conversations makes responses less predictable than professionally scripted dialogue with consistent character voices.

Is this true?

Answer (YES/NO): YES